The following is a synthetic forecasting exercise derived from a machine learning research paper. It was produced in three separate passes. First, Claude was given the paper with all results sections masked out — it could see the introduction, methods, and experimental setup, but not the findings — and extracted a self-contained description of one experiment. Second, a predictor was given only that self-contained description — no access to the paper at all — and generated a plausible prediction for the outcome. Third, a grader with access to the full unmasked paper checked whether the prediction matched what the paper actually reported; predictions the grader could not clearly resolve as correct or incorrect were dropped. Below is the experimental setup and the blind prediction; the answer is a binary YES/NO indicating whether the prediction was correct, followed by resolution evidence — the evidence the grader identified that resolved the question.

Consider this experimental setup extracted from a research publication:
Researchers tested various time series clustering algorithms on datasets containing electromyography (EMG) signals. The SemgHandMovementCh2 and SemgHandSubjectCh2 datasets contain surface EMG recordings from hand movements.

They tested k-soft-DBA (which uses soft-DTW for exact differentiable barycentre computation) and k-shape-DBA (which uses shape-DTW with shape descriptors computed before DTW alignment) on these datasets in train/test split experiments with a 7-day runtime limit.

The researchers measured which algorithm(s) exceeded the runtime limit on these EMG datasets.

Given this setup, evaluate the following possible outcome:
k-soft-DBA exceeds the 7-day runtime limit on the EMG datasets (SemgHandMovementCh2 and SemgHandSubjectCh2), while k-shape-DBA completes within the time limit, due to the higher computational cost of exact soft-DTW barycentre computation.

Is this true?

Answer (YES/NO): YES